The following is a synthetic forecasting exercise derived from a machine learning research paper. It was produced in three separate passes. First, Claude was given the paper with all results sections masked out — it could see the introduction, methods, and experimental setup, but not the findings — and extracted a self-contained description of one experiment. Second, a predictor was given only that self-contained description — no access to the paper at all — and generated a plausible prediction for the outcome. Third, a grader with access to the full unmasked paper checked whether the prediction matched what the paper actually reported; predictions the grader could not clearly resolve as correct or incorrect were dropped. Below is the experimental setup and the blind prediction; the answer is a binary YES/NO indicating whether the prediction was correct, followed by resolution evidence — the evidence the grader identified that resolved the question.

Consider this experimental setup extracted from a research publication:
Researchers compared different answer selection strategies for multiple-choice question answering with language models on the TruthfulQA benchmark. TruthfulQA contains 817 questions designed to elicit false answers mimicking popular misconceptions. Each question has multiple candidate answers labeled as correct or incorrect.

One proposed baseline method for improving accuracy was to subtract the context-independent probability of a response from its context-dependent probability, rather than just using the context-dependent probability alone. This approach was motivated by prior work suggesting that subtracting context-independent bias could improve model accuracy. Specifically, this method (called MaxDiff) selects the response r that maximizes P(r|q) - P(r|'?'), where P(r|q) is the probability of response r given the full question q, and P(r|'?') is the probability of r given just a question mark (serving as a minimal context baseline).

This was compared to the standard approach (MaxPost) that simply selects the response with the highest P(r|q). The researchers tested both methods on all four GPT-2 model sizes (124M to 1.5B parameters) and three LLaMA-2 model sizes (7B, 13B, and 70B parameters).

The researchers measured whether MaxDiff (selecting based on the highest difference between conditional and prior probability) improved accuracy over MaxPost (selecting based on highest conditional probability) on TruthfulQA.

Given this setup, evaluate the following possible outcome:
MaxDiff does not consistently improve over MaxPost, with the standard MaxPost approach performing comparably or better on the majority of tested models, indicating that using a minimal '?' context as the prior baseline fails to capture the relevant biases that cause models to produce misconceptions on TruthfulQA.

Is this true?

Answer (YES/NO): YES